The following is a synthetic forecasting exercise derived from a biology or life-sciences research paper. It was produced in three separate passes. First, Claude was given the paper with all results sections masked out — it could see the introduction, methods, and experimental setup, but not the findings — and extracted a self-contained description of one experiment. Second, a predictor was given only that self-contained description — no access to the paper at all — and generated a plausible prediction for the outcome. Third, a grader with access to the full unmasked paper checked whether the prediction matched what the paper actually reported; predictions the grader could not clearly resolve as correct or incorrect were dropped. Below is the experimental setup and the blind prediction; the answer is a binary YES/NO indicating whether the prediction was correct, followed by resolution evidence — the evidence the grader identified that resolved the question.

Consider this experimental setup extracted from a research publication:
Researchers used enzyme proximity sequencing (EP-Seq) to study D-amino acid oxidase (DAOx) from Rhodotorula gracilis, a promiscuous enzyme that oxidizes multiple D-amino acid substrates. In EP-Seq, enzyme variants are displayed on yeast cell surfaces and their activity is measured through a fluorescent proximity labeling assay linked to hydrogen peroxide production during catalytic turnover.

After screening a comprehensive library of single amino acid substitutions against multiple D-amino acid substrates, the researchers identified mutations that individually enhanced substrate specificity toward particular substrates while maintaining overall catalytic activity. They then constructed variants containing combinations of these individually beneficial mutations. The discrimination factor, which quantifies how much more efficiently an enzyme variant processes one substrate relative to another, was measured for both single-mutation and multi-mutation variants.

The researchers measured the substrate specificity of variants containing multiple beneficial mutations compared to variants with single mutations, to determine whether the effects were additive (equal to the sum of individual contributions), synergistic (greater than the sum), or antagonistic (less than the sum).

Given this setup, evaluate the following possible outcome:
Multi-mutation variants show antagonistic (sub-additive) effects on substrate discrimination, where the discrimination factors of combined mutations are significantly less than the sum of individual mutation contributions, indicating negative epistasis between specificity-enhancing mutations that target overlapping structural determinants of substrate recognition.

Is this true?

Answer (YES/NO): NO